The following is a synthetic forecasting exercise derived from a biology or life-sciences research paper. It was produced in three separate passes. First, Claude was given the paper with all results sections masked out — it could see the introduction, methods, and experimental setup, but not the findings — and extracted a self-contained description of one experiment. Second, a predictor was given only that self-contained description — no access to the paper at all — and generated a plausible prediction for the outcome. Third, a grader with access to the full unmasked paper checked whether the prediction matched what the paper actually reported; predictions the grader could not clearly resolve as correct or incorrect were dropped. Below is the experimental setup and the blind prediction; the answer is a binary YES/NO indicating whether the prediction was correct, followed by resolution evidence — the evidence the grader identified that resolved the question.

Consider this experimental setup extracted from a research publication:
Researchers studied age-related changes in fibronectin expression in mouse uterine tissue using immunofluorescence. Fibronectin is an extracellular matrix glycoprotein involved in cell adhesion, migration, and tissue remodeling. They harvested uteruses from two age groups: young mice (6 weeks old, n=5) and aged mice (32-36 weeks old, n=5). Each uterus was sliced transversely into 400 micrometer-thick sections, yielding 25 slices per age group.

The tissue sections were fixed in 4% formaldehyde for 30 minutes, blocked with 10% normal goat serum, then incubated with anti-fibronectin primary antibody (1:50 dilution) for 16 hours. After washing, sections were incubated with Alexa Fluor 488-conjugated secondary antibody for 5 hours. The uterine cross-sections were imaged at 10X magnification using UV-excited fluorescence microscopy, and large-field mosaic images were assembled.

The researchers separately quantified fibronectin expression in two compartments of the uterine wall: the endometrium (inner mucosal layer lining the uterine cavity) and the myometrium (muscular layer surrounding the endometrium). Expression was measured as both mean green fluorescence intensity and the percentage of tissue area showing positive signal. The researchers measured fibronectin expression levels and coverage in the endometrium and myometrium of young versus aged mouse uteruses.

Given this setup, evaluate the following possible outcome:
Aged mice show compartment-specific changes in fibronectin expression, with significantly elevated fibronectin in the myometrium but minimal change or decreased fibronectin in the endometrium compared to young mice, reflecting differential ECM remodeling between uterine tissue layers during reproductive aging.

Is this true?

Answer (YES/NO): NO